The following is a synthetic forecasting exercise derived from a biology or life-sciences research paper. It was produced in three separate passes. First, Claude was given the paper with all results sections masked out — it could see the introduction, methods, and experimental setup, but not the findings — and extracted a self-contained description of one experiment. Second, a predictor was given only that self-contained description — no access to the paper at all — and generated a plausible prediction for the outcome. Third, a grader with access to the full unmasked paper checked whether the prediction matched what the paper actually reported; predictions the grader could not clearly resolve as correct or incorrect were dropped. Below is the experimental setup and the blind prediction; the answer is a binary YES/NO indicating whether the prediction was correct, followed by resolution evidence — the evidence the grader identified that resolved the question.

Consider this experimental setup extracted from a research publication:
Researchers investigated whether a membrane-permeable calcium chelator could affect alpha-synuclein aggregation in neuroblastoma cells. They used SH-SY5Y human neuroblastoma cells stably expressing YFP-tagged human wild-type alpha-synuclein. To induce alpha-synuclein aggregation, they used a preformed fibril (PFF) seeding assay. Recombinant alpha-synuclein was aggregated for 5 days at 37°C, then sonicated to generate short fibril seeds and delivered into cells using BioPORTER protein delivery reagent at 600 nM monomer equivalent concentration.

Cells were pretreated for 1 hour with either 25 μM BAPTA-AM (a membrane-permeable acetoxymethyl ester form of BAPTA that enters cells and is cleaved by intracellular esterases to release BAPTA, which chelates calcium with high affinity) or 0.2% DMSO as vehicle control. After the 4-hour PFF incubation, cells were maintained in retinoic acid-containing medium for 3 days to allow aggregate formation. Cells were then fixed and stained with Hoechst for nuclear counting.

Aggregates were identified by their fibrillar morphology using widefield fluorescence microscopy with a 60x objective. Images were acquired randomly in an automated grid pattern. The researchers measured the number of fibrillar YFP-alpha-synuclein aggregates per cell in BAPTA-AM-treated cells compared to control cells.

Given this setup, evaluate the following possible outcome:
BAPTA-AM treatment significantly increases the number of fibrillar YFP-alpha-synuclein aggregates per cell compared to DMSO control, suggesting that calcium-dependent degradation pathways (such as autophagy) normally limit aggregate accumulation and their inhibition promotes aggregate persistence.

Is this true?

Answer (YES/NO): NO